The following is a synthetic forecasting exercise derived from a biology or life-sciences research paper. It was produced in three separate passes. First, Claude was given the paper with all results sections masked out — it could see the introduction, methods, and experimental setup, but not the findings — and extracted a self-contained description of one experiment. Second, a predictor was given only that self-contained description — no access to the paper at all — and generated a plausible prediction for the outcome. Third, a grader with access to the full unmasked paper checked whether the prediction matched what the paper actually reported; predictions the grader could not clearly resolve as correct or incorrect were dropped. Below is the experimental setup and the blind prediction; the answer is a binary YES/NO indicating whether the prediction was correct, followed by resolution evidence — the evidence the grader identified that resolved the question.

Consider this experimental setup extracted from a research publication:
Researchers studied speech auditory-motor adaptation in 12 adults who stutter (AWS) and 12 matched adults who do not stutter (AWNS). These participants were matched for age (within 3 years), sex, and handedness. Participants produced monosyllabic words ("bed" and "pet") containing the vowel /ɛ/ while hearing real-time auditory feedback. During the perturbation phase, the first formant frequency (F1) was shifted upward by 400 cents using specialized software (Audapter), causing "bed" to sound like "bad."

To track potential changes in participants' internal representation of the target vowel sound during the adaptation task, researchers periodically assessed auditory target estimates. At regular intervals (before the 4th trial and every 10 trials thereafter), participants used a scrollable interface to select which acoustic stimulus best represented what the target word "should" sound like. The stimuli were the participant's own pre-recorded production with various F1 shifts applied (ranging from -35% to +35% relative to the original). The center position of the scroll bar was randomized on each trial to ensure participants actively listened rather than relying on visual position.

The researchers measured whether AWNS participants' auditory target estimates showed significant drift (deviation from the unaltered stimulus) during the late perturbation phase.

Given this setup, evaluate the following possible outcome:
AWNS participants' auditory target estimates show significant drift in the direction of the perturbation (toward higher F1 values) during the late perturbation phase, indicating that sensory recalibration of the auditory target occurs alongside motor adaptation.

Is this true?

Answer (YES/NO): NO